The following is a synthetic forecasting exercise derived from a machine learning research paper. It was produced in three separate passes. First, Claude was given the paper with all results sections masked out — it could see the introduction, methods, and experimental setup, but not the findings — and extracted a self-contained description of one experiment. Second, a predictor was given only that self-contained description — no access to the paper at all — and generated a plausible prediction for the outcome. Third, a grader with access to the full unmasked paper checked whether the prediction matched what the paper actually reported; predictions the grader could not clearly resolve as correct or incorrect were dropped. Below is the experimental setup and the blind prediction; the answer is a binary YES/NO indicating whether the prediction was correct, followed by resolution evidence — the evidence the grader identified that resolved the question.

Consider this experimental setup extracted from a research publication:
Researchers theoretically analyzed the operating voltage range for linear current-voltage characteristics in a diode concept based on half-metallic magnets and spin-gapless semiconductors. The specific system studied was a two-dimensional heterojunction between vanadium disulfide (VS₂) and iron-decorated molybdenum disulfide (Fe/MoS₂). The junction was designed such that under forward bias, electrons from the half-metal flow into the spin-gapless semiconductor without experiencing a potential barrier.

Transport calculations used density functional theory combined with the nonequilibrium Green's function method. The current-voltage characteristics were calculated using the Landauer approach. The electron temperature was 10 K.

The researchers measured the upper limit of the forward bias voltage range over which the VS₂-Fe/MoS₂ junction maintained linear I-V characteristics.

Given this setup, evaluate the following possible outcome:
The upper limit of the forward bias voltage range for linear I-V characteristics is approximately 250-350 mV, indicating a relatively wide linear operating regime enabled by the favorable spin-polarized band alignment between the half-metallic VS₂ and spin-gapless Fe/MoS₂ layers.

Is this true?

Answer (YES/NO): NO